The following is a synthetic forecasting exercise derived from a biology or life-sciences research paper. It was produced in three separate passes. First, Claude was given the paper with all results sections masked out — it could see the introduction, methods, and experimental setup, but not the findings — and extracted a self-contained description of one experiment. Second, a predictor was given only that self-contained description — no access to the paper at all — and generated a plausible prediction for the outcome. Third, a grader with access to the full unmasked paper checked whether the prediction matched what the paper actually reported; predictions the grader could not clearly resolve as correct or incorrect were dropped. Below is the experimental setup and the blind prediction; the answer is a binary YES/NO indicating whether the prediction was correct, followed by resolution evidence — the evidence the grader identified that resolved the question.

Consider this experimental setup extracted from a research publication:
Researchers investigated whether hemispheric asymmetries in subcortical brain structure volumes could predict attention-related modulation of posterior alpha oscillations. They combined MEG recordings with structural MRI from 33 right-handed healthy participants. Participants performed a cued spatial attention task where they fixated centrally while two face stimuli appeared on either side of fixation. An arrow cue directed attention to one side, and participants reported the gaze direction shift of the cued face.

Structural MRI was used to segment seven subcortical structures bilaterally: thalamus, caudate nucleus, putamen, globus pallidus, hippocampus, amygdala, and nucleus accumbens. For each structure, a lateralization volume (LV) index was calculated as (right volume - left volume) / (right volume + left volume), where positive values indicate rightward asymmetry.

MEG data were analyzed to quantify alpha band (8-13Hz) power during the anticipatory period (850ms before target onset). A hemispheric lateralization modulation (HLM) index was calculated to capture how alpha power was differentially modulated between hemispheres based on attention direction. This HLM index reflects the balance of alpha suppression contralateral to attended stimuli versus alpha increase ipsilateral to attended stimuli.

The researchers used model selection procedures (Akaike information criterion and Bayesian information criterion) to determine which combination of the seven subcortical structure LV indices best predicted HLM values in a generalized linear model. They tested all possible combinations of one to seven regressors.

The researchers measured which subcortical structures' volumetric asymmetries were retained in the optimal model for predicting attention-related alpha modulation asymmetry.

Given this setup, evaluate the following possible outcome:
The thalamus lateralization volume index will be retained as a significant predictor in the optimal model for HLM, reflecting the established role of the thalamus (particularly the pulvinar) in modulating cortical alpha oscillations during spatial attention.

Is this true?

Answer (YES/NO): YES